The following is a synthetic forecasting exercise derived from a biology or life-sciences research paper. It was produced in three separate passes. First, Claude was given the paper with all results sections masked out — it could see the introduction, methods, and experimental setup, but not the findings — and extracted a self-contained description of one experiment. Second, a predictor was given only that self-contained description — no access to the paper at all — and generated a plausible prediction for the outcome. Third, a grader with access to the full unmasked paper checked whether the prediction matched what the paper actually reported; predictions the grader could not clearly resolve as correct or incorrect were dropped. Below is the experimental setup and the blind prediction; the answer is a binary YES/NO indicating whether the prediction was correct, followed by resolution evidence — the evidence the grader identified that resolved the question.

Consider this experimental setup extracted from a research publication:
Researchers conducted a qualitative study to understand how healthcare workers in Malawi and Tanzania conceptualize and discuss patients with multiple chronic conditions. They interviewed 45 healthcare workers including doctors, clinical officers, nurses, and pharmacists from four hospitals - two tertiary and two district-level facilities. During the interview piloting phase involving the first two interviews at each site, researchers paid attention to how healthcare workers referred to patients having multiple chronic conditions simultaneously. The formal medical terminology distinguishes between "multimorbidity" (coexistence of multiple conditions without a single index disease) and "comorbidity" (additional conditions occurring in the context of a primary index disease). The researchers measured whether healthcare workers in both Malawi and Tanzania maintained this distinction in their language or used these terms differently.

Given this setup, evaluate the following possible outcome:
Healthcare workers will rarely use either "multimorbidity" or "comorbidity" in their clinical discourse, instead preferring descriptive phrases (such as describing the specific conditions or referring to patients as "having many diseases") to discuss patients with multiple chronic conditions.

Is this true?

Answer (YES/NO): NO